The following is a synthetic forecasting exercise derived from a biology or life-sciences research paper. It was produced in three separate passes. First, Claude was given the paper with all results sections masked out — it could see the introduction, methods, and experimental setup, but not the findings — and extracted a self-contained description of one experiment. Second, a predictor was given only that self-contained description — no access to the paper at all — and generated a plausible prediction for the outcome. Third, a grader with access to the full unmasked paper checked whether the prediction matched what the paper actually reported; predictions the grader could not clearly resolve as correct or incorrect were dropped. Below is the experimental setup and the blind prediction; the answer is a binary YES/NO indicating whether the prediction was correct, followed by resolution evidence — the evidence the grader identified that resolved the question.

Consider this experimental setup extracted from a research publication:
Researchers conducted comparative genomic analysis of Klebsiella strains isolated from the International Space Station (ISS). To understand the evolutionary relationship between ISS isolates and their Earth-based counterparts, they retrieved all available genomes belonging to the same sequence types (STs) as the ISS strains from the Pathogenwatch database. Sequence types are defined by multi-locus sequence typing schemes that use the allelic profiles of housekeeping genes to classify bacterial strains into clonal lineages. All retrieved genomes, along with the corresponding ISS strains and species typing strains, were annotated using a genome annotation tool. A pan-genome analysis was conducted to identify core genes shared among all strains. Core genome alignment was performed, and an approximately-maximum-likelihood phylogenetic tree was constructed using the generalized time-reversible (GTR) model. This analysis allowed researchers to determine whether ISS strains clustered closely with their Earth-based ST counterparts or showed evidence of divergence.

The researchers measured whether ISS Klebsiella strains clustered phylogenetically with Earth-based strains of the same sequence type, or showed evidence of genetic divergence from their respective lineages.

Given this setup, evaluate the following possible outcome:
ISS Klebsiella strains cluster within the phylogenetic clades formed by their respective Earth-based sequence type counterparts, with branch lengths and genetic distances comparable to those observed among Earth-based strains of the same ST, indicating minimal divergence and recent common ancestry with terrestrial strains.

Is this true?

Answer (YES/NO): NO